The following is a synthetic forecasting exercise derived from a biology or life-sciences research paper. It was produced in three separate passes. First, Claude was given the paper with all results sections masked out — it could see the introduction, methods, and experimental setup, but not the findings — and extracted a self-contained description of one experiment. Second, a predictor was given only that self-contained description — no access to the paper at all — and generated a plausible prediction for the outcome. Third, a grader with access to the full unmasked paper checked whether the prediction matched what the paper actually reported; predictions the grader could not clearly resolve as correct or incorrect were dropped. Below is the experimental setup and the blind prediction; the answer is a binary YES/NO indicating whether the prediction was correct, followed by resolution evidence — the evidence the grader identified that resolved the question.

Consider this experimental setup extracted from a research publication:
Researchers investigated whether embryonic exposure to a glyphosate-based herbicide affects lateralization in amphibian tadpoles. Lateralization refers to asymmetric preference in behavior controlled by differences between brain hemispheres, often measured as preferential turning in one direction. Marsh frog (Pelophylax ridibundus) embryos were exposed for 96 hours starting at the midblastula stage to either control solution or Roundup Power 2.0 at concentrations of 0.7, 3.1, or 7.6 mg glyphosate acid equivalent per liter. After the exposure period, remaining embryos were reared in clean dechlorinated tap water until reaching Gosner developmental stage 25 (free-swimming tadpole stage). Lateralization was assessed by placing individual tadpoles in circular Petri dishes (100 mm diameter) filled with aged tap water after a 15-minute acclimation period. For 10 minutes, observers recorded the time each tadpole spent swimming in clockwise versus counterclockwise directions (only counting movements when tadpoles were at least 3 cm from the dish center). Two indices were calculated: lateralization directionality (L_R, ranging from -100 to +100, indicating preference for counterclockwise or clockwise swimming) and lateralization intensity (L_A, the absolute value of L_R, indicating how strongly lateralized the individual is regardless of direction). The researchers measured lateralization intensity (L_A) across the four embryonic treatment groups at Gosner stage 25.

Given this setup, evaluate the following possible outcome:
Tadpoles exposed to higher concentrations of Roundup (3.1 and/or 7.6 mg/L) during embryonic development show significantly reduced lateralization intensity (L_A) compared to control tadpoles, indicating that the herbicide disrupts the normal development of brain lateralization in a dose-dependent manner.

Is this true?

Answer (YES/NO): NO